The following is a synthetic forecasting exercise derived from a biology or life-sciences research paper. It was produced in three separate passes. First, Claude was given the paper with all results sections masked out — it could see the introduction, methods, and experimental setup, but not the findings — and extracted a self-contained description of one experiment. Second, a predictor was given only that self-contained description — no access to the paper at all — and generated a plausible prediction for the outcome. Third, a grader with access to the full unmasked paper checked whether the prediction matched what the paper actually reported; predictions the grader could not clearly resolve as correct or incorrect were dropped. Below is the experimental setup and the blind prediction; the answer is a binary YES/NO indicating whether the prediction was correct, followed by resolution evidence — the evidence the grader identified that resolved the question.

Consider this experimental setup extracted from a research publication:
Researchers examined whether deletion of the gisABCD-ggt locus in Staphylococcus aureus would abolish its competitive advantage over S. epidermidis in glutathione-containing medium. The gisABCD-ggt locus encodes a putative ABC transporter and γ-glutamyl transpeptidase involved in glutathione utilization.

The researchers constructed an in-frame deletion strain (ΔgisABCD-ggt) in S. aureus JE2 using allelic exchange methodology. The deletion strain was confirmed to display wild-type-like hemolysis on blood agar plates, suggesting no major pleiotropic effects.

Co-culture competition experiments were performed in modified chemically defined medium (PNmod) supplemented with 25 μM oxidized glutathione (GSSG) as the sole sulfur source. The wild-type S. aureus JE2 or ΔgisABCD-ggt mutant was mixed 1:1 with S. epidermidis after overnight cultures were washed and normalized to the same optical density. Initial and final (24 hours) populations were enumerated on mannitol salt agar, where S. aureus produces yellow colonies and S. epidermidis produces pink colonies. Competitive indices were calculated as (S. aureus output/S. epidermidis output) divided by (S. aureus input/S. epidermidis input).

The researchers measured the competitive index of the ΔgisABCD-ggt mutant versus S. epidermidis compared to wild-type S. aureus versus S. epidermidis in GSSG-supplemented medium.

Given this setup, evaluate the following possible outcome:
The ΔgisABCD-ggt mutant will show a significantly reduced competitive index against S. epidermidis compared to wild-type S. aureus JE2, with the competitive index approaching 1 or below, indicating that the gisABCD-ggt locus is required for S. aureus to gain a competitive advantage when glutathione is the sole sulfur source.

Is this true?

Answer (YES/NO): YES